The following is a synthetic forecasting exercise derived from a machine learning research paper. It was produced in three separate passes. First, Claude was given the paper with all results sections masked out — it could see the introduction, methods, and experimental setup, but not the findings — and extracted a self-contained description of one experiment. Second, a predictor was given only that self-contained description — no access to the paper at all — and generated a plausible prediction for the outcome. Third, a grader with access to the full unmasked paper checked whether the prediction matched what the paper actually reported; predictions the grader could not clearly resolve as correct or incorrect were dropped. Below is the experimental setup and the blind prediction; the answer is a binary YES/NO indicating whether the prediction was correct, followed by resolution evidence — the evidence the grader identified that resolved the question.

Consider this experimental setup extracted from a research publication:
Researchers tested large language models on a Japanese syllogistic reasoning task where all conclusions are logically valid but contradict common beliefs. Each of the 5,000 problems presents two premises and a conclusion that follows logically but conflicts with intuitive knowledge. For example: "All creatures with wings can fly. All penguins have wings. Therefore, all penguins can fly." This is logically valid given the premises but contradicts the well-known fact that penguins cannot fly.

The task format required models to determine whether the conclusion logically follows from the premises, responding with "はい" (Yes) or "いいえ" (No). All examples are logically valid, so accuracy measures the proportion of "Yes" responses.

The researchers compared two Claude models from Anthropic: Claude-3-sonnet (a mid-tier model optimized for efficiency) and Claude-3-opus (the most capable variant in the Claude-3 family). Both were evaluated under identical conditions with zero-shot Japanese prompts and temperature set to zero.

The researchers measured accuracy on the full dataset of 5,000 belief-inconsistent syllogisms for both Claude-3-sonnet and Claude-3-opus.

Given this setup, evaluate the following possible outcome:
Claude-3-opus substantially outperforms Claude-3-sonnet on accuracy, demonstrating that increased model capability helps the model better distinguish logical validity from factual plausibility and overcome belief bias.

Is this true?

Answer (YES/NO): NO